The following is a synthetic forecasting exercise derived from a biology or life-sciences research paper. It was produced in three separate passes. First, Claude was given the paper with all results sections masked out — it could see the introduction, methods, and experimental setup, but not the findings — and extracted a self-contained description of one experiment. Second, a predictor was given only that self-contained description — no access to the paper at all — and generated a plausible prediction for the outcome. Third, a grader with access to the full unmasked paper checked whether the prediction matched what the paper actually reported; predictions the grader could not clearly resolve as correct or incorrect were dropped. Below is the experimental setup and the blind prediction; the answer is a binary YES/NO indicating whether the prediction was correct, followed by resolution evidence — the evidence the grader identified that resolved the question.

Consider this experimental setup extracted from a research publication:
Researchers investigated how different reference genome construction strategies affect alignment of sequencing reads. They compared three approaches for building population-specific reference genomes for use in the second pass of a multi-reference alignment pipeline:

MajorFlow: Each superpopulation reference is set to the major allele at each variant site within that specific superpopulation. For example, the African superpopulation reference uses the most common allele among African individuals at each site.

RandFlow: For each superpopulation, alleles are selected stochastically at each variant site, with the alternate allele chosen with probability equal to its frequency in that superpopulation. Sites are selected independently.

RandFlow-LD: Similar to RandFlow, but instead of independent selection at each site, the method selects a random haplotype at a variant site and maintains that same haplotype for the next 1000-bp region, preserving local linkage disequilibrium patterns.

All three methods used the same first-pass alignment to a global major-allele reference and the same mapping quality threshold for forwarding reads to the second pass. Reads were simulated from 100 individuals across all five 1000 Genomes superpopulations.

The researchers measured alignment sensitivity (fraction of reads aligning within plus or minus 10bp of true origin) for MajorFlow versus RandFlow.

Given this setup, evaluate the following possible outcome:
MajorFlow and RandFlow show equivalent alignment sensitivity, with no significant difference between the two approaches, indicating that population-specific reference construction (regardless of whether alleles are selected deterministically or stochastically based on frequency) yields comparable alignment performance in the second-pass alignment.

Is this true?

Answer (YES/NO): NO